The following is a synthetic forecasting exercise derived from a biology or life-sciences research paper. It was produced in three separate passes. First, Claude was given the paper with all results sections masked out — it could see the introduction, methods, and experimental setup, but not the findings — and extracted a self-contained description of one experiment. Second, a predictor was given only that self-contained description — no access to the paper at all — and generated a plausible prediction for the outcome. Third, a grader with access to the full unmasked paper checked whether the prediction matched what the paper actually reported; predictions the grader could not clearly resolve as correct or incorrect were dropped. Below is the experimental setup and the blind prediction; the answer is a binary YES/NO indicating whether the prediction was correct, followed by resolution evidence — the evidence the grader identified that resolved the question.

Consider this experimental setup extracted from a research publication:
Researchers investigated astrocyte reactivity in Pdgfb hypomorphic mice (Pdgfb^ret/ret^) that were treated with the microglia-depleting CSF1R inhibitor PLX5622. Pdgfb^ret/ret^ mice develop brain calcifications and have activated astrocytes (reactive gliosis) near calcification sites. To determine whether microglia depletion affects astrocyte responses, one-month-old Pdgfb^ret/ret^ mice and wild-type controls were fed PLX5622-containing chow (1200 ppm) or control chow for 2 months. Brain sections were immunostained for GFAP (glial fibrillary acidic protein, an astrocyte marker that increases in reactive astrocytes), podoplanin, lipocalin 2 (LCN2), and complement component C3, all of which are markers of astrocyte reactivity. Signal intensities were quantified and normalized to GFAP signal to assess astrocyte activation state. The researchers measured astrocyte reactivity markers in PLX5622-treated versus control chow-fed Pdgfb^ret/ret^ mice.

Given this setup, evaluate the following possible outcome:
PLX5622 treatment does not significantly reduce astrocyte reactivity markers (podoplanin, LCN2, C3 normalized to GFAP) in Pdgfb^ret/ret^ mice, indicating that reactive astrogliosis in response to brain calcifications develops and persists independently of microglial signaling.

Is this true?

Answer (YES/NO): YES